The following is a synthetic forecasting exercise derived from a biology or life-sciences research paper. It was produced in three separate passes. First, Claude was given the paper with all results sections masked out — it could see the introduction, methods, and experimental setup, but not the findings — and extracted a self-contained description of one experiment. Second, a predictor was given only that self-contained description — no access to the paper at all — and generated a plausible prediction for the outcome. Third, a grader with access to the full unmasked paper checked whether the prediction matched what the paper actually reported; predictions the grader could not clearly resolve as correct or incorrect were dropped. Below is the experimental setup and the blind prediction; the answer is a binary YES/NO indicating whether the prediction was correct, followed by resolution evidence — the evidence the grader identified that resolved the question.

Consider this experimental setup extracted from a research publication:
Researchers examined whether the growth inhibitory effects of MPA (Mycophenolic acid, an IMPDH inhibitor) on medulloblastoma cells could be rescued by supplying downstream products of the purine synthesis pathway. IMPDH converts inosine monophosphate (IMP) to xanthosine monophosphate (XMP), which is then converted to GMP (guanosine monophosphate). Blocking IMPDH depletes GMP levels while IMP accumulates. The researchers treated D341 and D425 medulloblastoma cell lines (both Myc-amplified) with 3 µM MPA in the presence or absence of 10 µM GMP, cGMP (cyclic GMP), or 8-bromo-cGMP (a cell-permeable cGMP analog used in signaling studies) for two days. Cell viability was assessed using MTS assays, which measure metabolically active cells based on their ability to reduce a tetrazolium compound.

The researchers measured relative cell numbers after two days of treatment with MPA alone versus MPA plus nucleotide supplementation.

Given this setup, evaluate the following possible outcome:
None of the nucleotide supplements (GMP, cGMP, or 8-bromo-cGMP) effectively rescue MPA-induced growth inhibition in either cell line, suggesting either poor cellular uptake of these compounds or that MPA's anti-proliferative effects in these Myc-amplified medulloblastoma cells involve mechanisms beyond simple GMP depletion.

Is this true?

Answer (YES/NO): NO